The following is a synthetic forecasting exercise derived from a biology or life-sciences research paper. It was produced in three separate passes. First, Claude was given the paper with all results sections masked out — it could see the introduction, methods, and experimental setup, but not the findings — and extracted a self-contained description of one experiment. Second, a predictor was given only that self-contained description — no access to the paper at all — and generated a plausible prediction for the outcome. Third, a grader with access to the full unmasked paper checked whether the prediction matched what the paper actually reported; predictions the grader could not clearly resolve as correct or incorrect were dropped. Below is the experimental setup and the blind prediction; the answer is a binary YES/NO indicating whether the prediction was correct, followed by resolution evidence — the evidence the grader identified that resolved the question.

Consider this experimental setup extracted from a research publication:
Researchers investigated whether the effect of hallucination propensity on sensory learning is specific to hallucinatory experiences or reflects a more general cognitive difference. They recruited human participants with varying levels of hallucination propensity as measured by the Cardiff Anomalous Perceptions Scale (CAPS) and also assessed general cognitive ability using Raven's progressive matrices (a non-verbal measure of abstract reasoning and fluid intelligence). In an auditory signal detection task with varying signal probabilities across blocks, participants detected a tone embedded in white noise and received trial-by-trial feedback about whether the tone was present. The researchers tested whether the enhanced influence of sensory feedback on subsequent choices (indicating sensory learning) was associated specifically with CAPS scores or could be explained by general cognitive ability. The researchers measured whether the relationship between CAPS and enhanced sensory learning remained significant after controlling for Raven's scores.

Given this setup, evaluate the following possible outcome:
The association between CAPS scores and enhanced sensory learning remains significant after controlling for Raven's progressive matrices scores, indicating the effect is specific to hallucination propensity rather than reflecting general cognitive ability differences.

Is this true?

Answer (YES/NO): YES